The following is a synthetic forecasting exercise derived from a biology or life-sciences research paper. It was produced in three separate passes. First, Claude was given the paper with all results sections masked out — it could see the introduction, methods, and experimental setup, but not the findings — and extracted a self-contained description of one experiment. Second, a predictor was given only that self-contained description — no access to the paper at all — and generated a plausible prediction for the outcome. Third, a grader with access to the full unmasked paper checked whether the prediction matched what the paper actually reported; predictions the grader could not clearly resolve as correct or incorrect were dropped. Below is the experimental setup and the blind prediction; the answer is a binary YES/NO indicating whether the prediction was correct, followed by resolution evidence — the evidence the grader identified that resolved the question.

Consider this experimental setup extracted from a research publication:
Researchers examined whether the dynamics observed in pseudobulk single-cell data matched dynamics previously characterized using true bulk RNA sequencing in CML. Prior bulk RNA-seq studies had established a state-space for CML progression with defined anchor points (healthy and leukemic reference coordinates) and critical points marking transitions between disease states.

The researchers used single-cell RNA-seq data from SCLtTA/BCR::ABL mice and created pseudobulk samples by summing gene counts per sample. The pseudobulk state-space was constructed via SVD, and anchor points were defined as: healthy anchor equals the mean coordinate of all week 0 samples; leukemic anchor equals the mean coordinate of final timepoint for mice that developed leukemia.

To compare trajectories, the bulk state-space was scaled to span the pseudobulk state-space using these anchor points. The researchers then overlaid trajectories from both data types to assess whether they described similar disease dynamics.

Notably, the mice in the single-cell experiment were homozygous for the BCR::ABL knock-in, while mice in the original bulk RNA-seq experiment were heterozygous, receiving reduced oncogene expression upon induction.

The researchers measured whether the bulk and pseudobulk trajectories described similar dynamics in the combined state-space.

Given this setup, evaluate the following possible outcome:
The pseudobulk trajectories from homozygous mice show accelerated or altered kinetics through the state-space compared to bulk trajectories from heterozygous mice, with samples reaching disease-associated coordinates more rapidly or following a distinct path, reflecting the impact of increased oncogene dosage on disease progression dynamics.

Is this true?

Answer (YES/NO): YES